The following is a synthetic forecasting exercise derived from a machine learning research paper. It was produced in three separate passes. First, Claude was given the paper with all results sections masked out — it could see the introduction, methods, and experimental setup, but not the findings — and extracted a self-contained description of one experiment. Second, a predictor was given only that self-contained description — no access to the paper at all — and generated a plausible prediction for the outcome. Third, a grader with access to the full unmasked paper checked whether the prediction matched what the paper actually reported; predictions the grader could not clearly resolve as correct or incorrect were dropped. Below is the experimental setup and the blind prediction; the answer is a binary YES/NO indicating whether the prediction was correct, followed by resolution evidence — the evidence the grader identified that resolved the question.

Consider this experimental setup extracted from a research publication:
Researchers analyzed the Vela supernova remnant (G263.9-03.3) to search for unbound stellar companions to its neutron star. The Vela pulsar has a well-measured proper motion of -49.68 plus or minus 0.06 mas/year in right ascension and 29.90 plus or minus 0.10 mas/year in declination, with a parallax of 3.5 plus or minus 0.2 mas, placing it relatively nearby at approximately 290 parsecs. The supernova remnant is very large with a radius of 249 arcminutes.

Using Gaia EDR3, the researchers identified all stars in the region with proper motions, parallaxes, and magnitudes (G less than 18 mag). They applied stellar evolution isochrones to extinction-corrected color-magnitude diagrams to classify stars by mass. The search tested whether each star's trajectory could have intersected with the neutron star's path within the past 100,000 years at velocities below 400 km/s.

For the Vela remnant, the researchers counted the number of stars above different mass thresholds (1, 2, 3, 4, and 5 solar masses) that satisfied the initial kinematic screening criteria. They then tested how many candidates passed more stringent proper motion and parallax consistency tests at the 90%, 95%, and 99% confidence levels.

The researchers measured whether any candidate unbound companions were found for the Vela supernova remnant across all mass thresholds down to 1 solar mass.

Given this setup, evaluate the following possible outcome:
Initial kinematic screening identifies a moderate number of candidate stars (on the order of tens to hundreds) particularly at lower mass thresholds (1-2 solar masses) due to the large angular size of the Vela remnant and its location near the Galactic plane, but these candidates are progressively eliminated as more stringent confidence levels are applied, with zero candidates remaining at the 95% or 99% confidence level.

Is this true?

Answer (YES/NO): NO